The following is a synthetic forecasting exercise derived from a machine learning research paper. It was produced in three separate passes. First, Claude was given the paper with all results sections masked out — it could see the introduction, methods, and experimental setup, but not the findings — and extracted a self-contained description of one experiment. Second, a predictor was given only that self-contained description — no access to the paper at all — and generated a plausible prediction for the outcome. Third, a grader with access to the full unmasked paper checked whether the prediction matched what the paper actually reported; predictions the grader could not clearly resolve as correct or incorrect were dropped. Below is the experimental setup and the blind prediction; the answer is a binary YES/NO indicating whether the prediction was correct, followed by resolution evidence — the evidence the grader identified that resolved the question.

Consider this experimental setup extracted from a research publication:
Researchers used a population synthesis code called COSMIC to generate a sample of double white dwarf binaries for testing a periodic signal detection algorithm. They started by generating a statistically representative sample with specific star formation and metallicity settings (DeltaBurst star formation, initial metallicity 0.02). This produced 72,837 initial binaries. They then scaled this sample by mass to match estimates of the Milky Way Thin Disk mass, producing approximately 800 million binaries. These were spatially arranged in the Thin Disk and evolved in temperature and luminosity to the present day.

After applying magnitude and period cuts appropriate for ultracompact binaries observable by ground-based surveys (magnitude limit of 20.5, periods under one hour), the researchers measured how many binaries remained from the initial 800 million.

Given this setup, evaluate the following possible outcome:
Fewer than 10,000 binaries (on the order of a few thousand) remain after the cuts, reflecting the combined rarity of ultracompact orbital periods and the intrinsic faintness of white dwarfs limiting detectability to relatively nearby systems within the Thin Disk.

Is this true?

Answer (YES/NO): NO